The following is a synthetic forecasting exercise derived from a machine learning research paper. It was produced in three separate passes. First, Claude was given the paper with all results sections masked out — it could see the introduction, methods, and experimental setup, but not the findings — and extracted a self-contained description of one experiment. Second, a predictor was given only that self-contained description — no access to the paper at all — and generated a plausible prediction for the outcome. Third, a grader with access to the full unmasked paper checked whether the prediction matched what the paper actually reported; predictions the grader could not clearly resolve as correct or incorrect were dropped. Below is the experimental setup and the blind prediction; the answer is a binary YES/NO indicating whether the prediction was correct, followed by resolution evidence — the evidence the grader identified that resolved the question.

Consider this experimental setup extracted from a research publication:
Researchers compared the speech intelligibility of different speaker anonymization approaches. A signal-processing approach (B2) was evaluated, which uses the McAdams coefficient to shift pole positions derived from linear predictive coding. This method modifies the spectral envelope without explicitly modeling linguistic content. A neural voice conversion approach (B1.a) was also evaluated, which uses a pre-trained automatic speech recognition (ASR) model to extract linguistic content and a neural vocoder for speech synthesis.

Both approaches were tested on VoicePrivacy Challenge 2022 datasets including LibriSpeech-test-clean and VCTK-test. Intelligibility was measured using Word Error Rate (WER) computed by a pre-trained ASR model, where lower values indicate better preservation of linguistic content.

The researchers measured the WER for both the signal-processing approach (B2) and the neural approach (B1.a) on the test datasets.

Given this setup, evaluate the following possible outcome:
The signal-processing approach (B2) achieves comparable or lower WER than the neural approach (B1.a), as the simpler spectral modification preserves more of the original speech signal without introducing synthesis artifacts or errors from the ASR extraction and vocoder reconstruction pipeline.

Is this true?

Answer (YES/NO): NO